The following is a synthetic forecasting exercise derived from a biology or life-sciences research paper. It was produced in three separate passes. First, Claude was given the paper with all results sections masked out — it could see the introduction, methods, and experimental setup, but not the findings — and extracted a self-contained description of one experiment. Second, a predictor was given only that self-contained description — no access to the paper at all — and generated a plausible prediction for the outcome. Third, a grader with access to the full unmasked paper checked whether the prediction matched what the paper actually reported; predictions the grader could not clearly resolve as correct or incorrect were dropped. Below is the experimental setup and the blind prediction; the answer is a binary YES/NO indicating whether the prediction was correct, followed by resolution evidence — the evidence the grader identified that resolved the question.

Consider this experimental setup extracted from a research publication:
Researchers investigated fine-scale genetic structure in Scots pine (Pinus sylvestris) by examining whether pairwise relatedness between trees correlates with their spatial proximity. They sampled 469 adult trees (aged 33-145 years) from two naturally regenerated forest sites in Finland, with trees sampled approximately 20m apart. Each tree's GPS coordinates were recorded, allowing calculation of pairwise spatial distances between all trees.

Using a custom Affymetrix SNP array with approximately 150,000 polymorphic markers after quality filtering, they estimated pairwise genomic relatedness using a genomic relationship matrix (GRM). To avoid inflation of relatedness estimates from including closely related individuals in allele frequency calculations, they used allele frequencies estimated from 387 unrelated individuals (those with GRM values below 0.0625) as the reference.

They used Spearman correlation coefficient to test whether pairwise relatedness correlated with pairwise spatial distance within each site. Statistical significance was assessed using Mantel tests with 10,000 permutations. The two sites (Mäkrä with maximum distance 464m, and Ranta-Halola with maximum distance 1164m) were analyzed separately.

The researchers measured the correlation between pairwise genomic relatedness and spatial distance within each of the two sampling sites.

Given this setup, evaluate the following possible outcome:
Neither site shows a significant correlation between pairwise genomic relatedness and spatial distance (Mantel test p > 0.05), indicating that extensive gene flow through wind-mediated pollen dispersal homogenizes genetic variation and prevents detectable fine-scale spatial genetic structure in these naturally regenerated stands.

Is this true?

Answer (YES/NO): NO